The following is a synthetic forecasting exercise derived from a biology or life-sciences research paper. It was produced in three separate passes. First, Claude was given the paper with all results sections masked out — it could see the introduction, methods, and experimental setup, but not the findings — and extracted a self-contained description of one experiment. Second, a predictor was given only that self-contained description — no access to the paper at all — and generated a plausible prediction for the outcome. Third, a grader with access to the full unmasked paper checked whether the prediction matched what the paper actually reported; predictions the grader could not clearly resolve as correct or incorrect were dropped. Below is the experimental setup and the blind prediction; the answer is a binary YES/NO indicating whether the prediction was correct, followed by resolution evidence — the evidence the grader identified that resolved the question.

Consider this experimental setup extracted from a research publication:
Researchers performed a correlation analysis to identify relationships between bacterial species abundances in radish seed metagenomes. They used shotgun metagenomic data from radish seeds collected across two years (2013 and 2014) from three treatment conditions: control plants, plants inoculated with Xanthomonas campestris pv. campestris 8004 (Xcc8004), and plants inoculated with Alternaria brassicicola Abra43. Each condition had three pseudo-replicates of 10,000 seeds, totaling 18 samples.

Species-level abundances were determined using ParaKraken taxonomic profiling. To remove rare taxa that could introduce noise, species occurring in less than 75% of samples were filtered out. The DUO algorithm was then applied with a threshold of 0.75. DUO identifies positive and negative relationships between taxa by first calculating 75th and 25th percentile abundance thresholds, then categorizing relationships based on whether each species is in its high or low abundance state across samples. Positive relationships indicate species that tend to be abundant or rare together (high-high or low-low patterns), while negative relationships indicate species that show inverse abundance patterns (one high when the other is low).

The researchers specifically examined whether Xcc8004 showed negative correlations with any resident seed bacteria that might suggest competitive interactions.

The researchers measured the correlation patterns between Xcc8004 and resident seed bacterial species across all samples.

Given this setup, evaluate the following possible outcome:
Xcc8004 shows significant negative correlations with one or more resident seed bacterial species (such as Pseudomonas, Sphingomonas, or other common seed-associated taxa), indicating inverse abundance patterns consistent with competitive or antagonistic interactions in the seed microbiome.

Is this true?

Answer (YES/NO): NO